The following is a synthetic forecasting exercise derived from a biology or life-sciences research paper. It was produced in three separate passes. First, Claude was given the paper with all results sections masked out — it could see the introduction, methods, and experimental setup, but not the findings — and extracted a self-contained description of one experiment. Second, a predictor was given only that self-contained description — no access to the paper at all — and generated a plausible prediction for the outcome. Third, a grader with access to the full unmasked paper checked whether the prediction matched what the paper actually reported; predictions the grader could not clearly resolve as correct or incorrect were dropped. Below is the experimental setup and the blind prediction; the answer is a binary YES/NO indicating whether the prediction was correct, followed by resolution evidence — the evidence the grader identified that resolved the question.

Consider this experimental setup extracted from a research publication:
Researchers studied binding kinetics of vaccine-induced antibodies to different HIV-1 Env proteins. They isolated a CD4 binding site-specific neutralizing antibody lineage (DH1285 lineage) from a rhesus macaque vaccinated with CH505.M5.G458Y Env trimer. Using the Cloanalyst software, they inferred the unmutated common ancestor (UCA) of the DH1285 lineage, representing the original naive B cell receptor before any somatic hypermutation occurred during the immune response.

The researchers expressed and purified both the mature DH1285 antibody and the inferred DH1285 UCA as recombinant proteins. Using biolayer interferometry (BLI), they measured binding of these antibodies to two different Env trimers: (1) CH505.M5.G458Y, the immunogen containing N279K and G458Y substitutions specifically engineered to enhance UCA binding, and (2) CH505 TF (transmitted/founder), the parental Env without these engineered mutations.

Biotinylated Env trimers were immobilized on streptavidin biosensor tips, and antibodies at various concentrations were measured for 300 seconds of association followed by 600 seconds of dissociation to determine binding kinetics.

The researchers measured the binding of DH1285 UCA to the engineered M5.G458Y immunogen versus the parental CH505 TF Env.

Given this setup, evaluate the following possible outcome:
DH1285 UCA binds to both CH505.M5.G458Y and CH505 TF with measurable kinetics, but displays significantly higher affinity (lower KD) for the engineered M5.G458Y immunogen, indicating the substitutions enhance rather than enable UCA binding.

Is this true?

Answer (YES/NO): NO